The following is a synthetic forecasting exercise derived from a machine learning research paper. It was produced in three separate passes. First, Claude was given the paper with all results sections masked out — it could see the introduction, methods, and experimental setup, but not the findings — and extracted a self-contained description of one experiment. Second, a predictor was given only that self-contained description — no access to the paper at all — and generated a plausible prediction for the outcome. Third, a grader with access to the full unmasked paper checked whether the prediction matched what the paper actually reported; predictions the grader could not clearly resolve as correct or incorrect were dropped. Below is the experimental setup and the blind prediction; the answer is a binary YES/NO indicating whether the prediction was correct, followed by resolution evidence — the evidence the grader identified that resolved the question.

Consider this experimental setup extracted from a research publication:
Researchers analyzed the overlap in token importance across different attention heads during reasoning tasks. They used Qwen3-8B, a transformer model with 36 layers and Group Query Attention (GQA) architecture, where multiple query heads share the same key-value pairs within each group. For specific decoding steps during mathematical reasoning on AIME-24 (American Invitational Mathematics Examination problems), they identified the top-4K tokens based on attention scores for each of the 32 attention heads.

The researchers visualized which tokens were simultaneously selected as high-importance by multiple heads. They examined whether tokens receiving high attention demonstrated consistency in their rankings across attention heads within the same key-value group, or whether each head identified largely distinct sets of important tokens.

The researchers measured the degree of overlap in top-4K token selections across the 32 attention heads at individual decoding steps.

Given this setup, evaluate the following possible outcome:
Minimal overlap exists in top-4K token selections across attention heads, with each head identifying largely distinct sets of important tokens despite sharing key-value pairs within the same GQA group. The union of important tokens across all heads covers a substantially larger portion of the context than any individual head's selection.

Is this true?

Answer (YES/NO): NO